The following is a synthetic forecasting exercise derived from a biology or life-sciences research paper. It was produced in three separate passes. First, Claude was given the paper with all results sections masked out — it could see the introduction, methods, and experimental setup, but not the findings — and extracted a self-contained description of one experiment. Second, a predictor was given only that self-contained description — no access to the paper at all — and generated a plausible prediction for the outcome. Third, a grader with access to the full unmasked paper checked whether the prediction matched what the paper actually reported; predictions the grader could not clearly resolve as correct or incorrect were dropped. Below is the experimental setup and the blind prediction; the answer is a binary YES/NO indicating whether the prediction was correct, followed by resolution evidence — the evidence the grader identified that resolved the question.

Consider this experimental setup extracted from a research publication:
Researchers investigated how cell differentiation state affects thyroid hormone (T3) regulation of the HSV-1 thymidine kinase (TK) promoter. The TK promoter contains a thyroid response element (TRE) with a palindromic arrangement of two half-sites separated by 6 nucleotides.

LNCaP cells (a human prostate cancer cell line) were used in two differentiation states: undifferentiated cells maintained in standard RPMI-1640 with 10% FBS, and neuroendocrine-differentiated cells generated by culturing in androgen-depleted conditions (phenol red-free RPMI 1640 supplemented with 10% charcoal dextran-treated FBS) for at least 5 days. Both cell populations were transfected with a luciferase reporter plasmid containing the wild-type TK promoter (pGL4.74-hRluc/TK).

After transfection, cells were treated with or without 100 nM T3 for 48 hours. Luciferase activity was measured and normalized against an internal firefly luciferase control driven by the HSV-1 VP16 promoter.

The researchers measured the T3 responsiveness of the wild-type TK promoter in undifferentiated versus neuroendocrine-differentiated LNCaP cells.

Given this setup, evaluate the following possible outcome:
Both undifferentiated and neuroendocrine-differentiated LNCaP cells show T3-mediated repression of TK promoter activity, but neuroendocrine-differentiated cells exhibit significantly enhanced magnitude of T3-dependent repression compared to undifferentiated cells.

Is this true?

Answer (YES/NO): NO